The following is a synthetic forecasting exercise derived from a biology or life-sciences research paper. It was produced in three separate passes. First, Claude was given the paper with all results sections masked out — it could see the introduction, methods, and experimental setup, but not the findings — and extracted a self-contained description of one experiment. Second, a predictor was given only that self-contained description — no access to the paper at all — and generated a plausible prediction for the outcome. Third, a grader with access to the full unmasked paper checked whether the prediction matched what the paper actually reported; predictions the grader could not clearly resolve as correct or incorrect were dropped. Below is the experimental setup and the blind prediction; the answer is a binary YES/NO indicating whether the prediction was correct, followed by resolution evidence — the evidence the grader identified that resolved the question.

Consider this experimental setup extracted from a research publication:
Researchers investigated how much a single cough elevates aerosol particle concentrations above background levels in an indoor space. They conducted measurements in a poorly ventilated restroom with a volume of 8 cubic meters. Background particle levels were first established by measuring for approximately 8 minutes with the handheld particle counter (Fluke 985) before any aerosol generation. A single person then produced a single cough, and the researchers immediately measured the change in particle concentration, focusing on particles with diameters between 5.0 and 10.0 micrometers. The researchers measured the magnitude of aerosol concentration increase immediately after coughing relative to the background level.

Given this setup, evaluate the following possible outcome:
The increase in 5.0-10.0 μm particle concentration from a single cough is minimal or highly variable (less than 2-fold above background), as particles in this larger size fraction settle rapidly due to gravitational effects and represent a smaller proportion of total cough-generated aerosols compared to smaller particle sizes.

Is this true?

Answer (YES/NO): NO